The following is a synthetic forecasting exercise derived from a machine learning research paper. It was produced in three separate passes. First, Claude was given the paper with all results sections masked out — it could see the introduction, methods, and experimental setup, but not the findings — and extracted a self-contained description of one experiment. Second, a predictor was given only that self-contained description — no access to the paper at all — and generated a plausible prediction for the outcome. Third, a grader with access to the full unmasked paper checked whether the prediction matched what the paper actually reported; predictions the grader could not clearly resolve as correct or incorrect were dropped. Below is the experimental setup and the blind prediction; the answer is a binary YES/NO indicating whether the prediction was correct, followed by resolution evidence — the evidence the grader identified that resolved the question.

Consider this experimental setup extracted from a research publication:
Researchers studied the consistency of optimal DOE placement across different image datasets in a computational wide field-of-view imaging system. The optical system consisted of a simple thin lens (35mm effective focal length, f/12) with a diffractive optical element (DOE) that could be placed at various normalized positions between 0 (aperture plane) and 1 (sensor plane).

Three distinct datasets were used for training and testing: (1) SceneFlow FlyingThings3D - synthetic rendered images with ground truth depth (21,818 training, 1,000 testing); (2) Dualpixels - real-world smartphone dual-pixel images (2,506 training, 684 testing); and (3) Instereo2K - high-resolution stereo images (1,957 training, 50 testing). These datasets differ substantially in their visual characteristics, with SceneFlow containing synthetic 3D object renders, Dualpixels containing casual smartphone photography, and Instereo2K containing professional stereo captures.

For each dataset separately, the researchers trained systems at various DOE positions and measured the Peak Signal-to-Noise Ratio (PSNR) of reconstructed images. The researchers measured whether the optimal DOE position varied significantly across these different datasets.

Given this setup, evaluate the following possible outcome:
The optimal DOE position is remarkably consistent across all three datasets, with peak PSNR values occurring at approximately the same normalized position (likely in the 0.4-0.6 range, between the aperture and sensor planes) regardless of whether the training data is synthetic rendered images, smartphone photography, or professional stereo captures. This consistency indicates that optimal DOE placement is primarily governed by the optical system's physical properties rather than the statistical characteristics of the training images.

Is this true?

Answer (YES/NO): NO